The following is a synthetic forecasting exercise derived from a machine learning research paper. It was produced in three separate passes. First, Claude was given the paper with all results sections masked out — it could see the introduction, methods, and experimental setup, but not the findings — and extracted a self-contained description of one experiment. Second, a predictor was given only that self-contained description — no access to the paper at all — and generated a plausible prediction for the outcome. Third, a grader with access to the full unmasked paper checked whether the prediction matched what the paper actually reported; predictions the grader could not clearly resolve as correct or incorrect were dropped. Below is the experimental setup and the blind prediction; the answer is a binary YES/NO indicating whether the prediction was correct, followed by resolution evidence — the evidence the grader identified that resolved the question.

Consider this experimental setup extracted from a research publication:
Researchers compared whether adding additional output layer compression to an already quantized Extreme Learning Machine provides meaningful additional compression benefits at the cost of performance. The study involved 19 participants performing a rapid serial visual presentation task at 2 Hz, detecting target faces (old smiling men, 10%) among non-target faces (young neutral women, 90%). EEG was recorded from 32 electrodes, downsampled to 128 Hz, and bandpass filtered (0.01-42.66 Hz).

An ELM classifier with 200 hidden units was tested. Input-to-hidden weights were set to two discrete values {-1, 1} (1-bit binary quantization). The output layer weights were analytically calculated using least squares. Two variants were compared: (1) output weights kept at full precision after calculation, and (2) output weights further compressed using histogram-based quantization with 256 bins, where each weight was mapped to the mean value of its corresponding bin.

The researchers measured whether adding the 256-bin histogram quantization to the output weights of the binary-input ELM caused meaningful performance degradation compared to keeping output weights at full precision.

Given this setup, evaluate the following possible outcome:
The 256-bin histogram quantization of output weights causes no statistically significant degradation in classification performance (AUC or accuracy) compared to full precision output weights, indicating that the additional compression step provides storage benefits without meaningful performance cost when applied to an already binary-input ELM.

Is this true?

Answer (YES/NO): YES